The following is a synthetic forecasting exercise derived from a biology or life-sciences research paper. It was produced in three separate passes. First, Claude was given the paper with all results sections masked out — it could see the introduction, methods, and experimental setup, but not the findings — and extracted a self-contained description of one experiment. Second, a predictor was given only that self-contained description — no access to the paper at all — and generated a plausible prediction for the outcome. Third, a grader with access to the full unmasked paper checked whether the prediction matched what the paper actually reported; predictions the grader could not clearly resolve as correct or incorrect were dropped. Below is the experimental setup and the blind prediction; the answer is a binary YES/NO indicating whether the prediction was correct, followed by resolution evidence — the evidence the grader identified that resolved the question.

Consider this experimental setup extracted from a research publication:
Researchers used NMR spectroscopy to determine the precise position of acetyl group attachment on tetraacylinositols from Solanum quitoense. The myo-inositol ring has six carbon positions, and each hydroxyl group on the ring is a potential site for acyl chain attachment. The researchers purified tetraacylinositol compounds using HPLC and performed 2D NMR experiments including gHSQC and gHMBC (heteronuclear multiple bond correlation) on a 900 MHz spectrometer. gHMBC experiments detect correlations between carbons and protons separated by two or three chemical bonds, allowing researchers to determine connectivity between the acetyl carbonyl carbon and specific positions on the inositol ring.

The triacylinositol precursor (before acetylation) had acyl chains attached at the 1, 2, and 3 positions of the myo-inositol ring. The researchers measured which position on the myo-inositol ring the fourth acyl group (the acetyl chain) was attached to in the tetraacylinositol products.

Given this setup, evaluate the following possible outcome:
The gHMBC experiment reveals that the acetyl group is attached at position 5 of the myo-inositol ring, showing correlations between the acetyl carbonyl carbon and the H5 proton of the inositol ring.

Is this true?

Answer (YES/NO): NO